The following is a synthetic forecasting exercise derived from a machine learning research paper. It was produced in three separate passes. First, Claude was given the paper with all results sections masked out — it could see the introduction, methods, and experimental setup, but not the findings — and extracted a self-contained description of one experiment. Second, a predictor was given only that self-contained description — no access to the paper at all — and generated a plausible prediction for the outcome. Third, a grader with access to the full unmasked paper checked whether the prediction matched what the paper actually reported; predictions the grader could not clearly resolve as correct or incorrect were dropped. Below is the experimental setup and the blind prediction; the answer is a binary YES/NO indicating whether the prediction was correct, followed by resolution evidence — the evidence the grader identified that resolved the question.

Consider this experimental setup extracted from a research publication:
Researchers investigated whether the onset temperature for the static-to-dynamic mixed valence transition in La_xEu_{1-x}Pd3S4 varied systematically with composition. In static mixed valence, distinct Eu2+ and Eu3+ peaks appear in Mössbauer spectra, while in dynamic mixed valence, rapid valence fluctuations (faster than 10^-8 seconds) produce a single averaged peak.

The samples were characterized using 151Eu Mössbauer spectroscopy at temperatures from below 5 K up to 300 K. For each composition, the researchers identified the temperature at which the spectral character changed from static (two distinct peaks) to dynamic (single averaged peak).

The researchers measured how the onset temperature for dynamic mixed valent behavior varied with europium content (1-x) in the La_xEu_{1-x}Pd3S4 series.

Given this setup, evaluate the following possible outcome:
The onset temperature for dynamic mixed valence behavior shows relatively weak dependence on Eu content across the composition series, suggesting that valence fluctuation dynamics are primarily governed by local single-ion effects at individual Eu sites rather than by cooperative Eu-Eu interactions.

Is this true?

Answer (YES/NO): NO